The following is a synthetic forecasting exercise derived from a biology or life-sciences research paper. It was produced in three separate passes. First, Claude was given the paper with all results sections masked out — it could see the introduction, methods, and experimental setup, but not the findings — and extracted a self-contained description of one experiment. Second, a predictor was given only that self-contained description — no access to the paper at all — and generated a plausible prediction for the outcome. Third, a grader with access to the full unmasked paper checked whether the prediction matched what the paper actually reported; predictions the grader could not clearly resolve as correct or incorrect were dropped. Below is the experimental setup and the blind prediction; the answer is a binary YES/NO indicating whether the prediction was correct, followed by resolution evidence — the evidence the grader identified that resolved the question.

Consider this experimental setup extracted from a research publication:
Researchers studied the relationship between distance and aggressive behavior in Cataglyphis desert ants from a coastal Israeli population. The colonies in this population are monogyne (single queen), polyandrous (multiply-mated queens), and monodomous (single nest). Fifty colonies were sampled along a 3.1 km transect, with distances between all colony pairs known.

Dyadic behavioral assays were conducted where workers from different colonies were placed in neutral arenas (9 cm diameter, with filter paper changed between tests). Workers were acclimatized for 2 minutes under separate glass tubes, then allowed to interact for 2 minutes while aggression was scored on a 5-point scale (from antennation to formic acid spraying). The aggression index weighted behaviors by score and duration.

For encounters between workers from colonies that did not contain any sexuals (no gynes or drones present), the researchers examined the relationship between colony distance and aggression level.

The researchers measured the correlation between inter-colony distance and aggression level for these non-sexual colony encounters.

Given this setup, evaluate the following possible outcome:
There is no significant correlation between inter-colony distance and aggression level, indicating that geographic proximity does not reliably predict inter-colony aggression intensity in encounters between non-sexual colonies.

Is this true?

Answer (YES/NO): NO